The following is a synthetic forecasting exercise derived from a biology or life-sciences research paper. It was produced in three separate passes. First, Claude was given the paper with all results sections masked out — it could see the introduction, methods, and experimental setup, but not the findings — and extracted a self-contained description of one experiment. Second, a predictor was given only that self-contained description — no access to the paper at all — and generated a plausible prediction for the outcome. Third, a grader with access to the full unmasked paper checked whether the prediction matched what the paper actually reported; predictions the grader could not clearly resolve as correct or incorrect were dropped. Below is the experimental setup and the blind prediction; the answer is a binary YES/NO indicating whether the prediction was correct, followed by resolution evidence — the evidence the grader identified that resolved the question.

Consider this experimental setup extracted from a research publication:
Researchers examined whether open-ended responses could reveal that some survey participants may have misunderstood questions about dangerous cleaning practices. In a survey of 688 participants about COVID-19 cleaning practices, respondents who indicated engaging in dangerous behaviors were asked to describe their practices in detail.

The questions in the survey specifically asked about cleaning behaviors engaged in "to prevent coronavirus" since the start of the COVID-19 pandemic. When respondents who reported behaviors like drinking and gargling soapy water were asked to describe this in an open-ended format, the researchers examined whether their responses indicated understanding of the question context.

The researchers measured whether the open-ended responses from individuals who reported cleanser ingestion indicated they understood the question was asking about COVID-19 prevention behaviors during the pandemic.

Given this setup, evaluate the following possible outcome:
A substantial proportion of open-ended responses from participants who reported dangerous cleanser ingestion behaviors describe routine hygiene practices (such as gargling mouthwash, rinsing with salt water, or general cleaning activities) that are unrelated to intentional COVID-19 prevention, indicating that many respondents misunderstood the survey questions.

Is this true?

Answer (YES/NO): NO